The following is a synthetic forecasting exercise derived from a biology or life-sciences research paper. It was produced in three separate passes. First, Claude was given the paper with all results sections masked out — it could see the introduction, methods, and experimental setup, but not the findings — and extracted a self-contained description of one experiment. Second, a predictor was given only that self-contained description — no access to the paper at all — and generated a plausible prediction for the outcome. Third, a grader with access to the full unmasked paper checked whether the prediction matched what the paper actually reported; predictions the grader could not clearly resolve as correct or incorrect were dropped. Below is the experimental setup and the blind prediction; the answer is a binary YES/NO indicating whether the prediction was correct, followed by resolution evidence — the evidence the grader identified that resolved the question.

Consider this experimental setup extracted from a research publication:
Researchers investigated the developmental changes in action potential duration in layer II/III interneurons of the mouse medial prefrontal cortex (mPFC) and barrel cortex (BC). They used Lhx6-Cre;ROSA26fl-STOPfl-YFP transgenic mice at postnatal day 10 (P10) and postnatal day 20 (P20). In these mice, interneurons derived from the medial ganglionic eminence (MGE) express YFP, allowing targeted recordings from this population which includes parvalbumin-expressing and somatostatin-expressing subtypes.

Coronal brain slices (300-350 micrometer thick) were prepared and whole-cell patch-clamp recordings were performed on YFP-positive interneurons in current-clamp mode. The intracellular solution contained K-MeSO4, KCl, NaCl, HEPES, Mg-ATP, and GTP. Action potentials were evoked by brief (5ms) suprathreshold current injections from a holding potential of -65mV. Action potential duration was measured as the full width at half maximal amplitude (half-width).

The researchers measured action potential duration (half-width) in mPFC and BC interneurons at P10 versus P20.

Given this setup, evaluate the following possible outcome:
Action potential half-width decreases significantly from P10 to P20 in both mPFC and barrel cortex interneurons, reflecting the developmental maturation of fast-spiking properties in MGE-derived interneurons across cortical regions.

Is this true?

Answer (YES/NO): YES